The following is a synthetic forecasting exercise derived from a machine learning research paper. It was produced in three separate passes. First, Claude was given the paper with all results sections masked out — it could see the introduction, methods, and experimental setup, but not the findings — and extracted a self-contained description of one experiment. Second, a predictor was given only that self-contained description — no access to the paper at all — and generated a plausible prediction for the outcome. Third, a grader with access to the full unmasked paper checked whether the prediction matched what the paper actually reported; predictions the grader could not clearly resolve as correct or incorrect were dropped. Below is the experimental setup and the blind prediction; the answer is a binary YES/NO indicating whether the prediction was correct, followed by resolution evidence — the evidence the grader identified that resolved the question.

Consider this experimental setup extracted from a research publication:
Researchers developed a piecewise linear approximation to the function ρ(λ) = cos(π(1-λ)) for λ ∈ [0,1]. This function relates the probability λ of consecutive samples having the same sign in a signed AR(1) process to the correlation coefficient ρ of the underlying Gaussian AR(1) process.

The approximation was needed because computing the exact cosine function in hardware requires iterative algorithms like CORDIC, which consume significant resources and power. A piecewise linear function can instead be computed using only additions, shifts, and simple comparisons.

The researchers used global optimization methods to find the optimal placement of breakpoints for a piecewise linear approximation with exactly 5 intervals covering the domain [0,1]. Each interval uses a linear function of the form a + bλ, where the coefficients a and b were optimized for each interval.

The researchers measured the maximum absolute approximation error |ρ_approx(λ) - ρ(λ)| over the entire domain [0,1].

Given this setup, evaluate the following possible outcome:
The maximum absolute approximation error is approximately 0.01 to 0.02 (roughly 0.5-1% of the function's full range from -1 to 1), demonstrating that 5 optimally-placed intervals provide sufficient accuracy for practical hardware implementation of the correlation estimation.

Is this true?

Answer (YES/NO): YES